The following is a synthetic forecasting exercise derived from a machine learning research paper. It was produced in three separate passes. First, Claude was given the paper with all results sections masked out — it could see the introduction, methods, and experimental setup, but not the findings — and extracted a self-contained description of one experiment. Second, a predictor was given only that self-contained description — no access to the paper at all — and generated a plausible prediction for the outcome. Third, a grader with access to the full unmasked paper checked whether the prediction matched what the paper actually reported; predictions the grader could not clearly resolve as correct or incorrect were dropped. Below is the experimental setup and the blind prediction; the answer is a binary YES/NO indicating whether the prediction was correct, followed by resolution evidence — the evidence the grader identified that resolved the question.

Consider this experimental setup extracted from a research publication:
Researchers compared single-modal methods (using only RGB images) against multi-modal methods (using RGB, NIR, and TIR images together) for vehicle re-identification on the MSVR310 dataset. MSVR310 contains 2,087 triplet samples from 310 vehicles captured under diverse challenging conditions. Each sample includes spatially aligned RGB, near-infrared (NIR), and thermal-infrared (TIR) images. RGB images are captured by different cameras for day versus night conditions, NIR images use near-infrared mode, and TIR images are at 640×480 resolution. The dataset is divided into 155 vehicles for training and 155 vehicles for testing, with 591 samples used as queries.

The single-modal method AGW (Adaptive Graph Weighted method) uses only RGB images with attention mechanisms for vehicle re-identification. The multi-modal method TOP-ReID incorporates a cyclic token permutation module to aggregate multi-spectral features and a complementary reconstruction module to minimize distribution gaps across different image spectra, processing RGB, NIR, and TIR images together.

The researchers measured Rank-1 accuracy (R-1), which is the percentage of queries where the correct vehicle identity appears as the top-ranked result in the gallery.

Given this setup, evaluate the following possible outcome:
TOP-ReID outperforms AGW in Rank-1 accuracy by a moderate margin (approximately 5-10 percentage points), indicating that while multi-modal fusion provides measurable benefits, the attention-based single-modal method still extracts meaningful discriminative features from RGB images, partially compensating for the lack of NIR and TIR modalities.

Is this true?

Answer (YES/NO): NO